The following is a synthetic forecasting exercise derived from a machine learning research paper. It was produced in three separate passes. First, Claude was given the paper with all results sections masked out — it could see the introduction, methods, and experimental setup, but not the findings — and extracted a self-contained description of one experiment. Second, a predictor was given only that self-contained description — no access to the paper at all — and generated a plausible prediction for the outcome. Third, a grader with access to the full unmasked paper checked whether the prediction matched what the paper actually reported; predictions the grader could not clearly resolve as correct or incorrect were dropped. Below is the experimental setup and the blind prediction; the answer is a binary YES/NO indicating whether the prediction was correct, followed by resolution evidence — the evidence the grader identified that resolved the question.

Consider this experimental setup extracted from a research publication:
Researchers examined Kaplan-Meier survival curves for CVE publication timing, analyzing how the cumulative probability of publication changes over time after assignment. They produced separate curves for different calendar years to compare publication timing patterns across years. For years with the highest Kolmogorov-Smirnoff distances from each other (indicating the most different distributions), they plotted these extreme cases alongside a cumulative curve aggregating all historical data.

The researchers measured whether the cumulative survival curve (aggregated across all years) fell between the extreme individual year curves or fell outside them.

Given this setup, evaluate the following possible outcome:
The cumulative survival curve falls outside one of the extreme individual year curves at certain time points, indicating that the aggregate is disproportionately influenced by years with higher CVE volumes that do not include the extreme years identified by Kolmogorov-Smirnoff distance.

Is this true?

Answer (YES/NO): NO